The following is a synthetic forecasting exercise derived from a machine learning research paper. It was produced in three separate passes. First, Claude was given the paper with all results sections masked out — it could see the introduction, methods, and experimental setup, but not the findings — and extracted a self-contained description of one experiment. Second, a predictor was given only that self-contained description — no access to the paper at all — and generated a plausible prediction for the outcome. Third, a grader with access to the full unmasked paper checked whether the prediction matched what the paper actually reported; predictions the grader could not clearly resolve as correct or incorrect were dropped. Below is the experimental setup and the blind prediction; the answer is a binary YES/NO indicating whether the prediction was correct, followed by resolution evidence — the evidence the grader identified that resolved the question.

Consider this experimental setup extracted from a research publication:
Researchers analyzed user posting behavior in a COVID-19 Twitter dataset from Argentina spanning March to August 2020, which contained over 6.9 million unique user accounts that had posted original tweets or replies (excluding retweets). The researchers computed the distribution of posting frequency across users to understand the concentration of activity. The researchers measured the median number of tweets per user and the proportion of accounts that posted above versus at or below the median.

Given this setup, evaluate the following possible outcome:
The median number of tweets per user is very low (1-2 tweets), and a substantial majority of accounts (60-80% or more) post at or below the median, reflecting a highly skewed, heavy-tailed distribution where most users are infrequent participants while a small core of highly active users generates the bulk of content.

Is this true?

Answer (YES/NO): YES